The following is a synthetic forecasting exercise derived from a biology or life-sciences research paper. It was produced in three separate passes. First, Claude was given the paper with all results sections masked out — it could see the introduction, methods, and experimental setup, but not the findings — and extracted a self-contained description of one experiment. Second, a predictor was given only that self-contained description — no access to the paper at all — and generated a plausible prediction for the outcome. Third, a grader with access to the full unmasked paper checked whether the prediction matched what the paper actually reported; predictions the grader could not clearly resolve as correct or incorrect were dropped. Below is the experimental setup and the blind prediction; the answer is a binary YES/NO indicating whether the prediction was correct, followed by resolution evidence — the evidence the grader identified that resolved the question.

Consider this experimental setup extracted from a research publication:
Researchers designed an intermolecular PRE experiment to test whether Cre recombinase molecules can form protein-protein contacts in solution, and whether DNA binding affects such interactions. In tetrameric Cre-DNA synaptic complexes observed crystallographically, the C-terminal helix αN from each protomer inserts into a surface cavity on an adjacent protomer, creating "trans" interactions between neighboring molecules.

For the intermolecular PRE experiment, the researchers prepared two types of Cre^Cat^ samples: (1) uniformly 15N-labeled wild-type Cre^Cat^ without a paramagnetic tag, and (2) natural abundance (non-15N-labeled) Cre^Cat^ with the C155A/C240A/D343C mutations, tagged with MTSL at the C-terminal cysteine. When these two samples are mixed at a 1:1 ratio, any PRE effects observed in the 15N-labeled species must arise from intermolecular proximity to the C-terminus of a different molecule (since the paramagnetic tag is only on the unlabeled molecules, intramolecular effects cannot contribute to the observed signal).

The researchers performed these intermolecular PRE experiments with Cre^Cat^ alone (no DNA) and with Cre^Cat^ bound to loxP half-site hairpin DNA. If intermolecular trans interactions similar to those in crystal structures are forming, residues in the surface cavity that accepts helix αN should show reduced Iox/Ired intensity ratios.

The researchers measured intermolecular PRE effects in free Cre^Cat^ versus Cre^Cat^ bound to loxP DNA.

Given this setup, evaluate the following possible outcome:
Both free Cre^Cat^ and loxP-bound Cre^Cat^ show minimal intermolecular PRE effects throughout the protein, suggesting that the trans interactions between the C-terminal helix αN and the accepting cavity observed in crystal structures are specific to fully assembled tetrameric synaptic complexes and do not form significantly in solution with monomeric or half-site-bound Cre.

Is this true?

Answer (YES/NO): NO